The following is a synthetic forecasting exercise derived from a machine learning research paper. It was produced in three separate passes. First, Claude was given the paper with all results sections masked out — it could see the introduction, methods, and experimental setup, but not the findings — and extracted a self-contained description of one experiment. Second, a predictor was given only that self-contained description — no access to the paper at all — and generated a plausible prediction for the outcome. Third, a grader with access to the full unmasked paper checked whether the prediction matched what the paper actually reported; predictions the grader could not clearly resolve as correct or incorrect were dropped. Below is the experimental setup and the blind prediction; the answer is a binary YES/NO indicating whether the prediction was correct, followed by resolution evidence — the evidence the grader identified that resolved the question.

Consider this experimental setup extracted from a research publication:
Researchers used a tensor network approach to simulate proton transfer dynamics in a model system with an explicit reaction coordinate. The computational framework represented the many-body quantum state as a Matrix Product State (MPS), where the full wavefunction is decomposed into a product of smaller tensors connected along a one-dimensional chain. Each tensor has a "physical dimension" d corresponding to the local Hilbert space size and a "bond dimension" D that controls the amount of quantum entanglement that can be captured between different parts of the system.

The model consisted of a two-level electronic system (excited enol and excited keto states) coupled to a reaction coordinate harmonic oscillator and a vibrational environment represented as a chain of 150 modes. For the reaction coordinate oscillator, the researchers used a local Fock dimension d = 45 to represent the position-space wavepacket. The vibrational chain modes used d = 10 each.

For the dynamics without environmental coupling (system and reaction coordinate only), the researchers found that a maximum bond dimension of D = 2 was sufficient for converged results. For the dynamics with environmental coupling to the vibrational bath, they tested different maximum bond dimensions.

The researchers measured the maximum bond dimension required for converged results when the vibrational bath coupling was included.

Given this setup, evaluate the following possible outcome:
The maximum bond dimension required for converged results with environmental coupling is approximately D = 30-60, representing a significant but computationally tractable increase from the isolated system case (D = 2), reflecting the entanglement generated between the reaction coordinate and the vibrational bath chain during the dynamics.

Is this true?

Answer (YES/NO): NO